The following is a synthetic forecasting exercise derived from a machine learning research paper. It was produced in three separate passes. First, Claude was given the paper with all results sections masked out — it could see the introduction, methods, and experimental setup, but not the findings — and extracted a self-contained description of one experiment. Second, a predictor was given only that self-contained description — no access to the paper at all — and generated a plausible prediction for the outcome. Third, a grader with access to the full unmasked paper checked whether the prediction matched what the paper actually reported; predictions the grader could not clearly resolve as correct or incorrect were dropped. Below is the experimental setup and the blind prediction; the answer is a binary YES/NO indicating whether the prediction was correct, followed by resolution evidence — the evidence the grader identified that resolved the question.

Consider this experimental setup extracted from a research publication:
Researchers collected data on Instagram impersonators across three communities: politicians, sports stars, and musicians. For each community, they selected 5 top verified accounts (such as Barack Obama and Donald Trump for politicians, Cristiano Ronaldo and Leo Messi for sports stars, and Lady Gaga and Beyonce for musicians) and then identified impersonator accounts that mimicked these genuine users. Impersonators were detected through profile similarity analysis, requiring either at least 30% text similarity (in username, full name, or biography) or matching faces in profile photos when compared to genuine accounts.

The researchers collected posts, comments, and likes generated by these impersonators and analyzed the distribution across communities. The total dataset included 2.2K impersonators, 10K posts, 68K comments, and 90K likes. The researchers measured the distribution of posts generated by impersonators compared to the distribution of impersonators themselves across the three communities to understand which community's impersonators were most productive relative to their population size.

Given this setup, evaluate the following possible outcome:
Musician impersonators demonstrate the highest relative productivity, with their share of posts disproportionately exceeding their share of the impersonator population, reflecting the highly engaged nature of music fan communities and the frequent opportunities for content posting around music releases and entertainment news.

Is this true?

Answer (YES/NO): YES